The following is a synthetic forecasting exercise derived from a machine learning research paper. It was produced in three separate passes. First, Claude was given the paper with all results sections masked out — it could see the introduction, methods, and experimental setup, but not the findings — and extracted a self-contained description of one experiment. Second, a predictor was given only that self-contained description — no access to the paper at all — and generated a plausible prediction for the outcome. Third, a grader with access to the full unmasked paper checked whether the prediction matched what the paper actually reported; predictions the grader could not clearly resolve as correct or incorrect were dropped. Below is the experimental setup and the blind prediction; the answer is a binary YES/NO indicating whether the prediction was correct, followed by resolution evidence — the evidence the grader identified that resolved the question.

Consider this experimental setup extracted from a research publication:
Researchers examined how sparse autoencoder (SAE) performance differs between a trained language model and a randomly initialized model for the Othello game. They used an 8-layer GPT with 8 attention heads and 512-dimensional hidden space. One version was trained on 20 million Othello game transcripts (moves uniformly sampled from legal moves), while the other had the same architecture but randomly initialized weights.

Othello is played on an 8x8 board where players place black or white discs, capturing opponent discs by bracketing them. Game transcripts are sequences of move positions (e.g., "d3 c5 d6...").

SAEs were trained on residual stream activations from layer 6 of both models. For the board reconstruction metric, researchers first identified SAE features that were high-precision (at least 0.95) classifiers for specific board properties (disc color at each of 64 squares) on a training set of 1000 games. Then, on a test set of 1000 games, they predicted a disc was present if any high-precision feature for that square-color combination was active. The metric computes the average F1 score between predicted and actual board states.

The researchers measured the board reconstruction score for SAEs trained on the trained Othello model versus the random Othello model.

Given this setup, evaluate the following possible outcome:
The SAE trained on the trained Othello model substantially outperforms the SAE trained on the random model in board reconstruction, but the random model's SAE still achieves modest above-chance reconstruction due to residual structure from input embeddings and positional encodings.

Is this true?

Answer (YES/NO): NO